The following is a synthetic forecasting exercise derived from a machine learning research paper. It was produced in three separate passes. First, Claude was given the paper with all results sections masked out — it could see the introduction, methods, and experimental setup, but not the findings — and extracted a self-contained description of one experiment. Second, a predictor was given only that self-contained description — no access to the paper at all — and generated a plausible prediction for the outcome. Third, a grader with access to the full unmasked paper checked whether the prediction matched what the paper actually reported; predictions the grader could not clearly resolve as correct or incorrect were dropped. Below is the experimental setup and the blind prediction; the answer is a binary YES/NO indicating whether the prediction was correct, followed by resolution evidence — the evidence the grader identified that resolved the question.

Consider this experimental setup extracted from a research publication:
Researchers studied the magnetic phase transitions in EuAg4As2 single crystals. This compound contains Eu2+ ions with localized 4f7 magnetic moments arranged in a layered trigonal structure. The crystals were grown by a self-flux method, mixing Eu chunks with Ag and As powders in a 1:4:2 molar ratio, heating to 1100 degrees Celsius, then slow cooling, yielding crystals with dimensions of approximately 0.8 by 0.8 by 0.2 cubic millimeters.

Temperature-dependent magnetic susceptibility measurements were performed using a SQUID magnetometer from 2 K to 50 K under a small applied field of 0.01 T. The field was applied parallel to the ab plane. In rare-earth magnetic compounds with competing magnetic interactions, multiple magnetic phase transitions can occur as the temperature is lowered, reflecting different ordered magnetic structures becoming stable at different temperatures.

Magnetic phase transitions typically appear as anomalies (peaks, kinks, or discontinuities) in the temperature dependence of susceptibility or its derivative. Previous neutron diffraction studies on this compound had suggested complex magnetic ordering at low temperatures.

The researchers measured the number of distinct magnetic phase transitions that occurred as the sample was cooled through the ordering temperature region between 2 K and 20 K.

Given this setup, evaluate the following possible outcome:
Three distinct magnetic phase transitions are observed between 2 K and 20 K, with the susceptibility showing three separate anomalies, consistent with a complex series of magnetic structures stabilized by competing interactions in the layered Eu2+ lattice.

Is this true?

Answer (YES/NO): NO